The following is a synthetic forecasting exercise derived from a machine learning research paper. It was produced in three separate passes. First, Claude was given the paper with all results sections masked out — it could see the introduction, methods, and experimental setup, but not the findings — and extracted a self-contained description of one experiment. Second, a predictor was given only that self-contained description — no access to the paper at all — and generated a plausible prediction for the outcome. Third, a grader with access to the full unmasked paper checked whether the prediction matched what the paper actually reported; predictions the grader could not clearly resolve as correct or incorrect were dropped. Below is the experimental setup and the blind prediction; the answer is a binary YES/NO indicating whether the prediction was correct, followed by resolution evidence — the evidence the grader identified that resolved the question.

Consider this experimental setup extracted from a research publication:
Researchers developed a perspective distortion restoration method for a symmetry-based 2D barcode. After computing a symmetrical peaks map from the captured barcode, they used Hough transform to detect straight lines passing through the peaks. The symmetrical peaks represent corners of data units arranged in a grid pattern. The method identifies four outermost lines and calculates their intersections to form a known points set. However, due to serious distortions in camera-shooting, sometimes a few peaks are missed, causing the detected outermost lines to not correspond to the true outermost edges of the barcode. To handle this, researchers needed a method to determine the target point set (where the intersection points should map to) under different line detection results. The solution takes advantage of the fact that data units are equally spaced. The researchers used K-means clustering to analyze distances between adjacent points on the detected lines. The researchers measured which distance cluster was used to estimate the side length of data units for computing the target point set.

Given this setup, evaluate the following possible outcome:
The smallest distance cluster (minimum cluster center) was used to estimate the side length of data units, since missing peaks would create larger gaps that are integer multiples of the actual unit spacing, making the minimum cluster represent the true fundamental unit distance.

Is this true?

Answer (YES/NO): NO